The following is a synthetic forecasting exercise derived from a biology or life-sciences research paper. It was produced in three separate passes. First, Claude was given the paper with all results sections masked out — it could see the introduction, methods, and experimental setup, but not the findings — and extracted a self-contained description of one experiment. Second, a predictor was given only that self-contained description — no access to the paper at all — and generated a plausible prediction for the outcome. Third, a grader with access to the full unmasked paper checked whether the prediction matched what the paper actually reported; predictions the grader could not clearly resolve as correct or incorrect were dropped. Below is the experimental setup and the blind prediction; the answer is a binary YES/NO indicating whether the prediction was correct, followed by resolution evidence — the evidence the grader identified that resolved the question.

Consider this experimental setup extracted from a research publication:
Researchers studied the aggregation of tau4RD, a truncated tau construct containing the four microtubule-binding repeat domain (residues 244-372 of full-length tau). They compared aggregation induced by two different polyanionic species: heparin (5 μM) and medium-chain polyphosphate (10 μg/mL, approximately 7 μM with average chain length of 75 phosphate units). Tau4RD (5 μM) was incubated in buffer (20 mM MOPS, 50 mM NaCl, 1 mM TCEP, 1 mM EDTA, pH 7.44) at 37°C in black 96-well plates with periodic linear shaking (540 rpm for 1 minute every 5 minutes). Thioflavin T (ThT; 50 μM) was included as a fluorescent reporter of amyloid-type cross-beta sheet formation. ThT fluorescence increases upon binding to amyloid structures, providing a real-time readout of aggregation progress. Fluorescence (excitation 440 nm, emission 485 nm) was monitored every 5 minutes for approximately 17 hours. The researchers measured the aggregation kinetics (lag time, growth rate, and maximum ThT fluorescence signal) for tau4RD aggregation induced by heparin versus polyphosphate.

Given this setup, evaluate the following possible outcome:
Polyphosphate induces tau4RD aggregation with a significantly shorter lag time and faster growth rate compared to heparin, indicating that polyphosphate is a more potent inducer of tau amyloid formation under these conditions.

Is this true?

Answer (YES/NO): YES